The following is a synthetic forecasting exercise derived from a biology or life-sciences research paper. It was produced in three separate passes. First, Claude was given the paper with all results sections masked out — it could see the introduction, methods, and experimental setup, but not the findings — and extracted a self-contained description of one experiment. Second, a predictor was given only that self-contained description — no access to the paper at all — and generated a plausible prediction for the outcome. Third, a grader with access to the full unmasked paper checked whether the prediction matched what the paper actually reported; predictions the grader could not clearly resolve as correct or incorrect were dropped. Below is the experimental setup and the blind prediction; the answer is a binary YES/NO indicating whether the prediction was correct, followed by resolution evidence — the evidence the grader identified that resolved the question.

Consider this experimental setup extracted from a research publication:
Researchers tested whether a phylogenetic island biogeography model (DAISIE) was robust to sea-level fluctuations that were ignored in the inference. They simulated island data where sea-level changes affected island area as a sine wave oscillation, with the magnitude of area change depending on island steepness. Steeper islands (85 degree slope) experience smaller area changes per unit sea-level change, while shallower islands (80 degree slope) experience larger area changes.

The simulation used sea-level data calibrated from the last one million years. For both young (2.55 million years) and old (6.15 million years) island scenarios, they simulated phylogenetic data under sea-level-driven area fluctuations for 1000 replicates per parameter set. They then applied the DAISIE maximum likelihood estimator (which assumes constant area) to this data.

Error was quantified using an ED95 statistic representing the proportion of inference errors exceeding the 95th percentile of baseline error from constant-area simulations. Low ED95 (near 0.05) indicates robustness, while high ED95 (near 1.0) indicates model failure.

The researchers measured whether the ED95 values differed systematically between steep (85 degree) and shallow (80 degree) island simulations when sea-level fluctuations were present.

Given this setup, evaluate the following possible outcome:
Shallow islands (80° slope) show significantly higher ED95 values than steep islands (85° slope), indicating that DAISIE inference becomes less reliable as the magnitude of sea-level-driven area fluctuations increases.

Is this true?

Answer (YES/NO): NO